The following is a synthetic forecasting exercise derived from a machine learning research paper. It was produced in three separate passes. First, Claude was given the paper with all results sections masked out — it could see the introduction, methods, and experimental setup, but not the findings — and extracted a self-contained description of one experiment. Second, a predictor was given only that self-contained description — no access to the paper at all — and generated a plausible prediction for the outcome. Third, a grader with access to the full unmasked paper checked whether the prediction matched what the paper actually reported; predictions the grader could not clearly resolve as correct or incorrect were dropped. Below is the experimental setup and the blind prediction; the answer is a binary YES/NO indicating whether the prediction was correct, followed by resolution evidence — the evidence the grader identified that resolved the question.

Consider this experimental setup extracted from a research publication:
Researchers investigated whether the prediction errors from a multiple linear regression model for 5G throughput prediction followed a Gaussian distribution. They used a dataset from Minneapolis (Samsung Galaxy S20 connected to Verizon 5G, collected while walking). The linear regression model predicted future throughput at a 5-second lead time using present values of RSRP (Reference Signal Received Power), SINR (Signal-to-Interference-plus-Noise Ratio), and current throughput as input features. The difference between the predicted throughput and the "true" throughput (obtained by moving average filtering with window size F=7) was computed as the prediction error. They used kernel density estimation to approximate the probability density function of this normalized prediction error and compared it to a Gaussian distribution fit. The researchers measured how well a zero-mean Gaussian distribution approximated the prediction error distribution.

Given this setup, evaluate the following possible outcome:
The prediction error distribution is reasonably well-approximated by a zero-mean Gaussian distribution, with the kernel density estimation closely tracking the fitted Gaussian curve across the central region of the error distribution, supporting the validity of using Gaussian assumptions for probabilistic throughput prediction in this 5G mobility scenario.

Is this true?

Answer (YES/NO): YES